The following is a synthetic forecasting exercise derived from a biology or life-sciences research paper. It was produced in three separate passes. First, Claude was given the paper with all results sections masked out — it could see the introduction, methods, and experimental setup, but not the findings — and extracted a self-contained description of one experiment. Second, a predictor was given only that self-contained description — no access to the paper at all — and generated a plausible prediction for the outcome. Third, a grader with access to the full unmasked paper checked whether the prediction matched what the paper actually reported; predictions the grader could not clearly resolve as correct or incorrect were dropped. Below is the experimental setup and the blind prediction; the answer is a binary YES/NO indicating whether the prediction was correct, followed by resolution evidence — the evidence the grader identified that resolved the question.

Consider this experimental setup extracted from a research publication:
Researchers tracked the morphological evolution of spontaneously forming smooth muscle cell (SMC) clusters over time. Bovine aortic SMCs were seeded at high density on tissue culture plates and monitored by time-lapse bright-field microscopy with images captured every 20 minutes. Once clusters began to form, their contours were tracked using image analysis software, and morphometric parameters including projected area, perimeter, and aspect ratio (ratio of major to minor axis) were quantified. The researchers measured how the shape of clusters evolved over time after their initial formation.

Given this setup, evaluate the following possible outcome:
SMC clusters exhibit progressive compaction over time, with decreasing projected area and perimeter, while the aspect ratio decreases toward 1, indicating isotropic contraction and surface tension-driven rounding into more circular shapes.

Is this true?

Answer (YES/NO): YES